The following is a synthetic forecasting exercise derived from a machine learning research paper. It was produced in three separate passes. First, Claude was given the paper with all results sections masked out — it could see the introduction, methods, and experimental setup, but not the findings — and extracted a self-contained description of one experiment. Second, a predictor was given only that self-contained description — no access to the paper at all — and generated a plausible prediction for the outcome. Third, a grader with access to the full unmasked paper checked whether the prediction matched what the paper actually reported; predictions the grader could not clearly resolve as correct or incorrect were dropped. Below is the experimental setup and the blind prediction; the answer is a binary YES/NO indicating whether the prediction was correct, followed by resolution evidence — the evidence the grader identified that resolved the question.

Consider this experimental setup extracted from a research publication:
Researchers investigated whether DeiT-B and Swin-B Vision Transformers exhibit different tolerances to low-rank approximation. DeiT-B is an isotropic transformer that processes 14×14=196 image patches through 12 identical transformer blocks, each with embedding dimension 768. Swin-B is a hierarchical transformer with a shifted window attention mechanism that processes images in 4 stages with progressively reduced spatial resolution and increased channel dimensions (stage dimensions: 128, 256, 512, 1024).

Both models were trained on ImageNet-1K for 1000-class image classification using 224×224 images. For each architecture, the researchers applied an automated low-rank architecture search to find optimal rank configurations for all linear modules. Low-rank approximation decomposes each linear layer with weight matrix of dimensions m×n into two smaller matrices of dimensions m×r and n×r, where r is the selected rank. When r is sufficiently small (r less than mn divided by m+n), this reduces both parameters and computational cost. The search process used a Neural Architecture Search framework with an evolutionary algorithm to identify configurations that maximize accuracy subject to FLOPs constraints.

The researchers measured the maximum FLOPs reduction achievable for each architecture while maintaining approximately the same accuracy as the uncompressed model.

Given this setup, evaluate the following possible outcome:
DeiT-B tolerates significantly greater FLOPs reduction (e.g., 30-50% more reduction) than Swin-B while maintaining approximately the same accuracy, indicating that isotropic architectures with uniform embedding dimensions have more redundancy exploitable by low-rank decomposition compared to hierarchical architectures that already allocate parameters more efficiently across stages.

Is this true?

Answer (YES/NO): YES